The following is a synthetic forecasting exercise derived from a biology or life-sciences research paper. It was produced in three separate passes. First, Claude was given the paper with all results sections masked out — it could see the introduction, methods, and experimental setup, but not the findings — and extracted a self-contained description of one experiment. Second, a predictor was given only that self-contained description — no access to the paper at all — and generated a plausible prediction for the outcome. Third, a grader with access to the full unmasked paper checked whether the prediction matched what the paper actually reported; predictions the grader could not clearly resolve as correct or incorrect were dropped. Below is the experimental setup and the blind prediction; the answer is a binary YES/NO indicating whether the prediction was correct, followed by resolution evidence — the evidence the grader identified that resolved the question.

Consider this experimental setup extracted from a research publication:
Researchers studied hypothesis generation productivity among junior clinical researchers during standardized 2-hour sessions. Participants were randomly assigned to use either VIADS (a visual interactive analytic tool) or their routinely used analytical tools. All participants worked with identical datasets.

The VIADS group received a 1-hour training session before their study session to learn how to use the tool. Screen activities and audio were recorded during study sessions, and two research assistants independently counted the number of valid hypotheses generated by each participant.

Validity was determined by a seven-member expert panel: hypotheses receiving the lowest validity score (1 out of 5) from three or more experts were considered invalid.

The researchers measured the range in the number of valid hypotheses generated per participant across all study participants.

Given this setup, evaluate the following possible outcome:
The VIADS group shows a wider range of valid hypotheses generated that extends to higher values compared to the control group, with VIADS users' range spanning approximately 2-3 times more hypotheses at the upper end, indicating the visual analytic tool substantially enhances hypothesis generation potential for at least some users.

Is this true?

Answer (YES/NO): NO